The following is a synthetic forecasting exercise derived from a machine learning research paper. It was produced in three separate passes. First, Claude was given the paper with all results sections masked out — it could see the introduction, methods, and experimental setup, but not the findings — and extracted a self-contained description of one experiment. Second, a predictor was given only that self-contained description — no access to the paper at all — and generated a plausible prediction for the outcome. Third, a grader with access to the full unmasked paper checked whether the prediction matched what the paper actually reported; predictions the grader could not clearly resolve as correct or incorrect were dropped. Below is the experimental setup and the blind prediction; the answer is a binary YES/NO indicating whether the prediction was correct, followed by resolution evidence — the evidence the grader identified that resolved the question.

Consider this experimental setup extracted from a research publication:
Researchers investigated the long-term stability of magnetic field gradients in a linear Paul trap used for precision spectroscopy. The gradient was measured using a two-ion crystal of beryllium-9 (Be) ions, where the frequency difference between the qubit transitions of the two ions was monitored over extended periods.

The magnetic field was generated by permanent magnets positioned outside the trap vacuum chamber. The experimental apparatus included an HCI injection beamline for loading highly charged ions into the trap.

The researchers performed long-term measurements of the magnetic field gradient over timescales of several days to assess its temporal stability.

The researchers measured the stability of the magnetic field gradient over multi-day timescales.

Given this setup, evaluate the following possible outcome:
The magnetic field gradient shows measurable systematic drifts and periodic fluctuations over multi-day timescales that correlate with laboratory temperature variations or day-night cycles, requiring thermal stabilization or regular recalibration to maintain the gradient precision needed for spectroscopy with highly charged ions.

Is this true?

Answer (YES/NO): NO